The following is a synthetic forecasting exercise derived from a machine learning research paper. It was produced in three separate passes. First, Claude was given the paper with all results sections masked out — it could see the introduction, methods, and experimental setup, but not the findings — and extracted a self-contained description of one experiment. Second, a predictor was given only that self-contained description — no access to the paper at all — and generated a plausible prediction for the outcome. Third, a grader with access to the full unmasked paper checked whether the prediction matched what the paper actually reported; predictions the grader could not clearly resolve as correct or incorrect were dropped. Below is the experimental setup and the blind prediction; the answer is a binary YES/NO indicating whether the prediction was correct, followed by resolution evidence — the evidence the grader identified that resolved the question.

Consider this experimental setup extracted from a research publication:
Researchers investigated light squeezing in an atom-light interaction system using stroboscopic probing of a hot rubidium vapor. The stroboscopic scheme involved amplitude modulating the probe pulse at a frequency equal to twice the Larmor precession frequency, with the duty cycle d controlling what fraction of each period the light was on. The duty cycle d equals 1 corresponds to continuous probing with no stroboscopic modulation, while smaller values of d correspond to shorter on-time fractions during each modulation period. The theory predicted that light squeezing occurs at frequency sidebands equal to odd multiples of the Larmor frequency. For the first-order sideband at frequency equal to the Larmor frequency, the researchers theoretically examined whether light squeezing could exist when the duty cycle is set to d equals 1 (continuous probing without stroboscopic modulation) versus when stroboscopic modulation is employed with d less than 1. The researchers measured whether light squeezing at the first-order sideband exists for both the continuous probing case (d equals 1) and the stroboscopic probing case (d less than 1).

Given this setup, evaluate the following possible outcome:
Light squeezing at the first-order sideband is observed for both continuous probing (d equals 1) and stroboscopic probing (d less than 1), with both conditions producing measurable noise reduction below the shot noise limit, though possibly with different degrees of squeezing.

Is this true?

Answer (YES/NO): YES